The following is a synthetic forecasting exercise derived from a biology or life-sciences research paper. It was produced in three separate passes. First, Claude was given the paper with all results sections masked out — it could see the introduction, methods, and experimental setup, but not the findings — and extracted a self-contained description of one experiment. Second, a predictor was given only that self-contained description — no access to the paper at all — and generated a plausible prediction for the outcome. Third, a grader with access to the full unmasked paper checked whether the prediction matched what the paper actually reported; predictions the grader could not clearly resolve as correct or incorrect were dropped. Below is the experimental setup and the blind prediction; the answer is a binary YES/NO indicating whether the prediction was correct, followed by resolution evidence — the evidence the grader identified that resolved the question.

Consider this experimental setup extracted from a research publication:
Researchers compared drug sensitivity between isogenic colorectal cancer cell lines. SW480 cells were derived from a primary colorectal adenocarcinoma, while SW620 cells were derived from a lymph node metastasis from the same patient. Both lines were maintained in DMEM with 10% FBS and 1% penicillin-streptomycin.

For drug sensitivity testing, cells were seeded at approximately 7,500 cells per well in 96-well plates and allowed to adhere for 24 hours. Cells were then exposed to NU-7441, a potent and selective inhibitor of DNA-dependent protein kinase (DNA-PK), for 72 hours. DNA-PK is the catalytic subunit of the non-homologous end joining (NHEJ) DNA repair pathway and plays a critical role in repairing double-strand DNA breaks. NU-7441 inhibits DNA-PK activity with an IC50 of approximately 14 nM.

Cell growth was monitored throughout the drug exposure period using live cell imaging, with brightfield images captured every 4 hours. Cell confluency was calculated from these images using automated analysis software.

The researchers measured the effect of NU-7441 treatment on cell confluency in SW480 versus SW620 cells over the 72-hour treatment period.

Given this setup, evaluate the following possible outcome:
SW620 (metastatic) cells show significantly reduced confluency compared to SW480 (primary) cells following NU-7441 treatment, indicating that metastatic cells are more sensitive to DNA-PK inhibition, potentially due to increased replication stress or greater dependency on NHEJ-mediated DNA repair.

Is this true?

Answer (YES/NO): YES